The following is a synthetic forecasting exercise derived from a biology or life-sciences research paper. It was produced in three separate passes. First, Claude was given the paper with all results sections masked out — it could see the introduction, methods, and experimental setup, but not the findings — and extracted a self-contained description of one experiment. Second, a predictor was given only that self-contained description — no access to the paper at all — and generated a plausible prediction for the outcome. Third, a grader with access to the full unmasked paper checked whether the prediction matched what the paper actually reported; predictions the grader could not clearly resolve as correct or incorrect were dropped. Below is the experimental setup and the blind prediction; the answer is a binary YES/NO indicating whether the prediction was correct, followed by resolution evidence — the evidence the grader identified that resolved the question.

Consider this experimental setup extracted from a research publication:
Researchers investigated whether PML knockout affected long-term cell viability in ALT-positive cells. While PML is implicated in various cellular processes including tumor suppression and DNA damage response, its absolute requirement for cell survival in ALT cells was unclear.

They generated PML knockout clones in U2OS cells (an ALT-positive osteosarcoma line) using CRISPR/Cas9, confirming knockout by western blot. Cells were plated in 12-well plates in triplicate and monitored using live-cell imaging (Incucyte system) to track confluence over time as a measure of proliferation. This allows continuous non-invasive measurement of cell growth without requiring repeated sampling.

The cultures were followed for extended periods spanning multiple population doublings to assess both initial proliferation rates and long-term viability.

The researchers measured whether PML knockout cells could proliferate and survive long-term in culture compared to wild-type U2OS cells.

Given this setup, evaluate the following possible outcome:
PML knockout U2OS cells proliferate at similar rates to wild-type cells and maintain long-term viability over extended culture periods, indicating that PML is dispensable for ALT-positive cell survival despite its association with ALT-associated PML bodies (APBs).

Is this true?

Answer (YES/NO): YES